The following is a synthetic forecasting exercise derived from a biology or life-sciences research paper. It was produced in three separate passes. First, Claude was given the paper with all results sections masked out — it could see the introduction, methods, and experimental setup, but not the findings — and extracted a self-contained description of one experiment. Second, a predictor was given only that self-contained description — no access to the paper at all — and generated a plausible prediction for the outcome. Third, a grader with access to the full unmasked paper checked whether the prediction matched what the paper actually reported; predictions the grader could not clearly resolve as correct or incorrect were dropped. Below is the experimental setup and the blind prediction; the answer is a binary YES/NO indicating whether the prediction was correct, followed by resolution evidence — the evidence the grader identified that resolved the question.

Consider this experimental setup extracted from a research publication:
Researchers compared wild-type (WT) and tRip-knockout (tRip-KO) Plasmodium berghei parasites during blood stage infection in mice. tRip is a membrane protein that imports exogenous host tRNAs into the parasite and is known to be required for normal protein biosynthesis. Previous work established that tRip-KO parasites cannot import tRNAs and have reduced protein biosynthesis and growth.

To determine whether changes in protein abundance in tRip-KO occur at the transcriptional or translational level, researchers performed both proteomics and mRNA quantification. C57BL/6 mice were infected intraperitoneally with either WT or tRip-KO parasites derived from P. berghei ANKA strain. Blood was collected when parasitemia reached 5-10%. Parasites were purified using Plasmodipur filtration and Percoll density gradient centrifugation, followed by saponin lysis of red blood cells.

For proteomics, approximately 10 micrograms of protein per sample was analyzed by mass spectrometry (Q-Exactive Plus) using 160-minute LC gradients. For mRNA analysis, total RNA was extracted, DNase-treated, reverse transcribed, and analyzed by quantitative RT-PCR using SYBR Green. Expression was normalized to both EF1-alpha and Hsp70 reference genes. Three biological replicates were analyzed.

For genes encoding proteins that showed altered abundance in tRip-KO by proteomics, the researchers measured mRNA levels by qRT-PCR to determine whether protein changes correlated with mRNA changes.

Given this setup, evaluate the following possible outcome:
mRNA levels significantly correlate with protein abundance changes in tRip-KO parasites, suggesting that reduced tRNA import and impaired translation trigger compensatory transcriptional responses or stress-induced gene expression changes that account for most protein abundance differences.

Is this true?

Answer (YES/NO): NO